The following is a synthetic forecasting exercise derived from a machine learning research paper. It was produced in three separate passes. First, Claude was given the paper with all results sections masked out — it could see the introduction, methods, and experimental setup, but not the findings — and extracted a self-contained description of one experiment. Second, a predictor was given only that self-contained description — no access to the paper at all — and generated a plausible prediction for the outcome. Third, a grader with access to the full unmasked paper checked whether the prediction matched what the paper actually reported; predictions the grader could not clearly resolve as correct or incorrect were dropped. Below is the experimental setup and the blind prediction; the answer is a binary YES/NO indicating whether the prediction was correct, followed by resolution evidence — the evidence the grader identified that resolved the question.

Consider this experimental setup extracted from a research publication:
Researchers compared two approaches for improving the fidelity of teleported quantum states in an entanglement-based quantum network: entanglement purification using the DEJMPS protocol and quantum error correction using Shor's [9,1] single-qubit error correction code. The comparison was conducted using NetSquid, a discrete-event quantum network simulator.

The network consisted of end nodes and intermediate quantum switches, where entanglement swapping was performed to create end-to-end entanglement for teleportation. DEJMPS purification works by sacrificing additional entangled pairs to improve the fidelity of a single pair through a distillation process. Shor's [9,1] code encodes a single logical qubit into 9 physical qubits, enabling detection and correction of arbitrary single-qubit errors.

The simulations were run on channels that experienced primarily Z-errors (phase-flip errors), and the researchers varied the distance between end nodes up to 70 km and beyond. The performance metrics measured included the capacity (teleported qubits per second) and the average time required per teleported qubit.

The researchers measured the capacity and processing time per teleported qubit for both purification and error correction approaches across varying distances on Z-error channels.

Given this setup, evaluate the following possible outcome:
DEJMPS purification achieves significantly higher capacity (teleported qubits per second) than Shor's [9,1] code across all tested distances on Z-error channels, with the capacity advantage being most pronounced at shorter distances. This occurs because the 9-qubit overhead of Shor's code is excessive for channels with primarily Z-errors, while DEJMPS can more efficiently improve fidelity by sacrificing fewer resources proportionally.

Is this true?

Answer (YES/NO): NO